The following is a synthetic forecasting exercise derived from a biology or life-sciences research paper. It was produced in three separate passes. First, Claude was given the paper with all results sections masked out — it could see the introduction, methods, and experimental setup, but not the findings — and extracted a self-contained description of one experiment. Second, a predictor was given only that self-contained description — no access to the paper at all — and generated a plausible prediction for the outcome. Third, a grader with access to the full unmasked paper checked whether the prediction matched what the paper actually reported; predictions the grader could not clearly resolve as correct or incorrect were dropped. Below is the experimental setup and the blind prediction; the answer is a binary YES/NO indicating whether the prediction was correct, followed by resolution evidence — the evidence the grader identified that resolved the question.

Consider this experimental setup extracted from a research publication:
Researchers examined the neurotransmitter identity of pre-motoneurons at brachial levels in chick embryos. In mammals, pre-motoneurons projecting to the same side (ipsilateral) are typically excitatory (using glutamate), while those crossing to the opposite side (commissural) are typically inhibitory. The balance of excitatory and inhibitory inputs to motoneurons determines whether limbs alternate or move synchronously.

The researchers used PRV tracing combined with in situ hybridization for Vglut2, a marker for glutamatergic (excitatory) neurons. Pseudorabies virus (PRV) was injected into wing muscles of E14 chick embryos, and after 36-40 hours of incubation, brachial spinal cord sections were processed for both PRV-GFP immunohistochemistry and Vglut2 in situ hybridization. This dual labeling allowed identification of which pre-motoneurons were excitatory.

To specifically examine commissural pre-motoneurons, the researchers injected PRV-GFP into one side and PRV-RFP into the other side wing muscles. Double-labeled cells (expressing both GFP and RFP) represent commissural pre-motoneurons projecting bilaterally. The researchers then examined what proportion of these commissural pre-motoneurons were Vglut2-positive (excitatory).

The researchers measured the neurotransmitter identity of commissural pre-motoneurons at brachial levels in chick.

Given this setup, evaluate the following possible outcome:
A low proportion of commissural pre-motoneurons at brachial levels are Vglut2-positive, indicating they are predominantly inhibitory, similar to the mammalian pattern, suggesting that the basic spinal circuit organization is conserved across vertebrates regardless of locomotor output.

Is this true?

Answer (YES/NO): NO